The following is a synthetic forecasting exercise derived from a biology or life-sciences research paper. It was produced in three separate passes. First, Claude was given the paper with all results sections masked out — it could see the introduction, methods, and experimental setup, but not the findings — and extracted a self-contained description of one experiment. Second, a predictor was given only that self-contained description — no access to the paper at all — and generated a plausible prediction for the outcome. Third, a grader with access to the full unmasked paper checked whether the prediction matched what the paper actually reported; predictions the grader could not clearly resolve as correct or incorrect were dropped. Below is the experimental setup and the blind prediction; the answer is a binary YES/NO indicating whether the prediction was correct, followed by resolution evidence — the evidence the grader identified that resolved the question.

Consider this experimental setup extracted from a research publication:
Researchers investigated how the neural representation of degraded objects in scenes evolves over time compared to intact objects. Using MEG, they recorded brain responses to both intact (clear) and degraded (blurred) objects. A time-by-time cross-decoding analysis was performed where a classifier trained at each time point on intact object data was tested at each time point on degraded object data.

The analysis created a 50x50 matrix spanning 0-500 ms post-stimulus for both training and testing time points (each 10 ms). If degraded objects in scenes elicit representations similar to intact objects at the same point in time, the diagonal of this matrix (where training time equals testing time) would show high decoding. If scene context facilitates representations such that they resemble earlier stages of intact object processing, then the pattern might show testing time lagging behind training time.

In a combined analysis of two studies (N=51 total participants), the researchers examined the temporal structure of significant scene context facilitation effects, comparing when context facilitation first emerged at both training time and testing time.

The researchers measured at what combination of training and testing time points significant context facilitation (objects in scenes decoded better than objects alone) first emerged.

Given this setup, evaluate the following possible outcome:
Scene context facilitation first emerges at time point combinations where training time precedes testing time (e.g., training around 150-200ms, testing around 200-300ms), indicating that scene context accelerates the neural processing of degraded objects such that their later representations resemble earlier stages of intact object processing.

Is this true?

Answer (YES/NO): YES